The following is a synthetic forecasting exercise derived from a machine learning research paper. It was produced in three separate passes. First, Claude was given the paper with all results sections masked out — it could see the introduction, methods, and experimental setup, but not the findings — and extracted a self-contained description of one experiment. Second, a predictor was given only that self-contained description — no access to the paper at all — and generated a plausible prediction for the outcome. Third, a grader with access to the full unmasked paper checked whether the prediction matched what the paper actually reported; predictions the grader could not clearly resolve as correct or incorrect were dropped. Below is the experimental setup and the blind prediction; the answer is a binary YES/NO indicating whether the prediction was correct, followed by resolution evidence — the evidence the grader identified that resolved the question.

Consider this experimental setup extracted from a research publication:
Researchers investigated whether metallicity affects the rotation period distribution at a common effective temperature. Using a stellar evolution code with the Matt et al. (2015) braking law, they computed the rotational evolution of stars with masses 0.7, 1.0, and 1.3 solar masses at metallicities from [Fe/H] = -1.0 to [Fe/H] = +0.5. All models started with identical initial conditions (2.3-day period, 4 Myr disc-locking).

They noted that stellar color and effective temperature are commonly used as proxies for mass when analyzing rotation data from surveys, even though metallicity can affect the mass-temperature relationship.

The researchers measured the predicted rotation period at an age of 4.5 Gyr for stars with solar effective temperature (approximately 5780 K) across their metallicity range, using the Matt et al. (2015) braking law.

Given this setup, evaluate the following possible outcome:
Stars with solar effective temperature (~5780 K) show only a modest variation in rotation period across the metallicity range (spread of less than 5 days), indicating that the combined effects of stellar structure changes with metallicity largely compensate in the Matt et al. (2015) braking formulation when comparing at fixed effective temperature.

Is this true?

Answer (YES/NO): NO